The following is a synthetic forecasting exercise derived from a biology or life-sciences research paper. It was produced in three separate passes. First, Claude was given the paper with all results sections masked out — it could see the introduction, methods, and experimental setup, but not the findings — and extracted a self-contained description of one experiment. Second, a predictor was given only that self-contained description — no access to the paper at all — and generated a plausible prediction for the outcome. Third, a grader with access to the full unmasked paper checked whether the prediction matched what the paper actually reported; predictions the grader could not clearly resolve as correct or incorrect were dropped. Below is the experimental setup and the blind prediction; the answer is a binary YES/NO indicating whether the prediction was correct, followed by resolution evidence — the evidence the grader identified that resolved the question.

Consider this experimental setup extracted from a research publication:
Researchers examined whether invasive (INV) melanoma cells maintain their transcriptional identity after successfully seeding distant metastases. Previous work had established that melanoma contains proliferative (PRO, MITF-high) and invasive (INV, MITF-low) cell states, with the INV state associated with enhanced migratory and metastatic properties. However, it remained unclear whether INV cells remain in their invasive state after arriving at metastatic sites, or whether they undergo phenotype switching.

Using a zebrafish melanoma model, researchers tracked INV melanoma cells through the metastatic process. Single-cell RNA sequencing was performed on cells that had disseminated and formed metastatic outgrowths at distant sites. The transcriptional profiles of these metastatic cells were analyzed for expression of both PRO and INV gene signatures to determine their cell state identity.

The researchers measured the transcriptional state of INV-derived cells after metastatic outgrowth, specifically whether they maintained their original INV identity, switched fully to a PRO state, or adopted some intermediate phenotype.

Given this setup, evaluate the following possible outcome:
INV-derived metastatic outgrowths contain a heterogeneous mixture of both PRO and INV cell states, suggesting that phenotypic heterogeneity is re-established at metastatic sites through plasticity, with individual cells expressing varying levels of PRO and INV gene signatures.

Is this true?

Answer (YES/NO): YES